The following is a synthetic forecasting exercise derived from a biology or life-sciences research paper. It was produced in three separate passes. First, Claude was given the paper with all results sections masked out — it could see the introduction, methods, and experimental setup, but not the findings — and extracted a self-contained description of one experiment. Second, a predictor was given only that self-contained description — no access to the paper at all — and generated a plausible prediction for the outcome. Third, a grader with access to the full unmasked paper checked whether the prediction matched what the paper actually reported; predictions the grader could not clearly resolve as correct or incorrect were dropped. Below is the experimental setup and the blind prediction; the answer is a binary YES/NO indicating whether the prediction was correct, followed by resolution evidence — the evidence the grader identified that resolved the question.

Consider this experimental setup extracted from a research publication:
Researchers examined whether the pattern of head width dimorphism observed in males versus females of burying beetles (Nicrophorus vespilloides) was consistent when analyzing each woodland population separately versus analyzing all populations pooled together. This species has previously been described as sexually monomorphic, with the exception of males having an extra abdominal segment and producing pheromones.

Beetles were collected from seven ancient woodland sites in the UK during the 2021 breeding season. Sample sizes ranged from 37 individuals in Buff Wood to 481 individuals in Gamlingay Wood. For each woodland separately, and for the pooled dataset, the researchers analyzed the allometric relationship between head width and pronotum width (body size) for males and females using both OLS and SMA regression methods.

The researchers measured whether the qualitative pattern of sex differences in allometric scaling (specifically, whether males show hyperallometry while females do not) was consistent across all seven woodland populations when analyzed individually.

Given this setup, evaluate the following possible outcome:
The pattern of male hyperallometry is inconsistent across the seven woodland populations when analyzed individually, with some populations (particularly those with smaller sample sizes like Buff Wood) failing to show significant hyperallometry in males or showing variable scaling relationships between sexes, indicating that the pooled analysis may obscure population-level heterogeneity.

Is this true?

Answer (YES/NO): NO